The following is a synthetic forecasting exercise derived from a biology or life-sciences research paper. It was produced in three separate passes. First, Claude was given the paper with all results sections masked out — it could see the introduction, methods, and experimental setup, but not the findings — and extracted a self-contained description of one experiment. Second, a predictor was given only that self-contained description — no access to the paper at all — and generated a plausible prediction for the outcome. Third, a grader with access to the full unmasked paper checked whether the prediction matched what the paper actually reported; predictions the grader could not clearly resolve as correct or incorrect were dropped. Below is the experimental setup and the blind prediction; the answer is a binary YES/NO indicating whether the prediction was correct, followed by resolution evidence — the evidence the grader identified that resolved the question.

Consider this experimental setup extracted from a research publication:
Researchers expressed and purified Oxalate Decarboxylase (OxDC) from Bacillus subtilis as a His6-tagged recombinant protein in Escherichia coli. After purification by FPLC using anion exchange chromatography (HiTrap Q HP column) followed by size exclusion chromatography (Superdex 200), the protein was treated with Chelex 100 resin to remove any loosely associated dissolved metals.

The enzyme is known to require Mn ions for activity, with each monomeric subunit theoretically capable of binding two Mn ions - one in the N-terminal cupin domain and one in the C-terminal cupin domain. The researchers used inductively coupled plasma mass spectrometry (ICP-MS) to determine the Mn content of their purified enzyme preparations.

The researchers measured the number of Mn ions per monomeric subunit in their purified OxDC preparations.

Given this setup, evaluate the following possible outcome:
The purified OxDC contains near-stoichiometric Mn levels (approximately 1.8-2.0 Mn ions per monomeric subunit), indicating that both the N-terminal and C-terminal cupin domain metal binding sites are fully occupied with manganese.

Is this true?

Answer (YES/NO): NO